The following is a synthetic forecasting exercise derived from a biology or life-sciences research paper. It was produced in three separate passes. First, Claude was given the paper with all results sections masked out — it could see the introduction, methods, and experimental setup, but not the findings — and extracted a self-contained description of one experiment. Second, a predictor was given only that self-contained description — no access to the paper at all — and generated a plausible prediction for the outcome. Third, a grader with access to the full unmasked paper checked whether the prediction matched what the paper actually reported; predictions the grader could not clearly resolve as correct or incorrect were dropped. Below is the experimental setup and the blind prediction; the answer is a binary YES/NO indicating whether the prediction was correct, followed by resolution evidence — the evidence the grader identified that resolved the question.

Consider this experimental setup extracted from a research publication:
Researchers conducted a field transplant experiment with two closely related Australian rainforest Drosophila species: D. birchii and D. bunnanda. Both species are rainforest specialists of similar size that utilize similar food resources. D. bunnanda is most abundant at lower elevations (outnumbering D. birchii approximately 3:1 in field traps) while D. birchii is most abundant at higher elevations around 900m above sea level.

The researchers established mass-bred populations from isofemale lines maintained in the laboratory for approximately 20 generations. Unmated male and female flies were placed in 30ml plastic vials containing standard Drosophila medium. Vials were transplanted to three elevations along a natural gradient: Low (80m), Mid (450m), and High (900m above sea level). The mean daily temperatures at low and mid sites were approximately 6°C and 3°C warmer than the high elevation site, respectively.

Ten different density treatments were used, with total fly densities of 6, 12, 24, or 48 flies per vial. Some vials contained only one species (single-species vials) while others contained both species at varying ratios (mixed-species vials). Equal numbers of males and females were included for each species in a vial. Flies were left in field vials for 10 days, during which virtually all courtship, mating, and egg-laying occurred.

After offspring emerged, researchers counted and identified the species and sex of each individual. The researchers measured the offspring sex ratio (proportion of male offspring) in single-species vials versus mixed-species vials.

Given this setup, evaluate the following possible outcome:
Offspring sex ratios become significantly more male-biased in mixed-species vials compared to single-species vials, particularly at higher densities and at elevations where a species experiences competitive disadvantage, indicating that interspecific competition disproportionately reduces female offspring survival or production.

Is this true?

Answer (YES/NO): NO